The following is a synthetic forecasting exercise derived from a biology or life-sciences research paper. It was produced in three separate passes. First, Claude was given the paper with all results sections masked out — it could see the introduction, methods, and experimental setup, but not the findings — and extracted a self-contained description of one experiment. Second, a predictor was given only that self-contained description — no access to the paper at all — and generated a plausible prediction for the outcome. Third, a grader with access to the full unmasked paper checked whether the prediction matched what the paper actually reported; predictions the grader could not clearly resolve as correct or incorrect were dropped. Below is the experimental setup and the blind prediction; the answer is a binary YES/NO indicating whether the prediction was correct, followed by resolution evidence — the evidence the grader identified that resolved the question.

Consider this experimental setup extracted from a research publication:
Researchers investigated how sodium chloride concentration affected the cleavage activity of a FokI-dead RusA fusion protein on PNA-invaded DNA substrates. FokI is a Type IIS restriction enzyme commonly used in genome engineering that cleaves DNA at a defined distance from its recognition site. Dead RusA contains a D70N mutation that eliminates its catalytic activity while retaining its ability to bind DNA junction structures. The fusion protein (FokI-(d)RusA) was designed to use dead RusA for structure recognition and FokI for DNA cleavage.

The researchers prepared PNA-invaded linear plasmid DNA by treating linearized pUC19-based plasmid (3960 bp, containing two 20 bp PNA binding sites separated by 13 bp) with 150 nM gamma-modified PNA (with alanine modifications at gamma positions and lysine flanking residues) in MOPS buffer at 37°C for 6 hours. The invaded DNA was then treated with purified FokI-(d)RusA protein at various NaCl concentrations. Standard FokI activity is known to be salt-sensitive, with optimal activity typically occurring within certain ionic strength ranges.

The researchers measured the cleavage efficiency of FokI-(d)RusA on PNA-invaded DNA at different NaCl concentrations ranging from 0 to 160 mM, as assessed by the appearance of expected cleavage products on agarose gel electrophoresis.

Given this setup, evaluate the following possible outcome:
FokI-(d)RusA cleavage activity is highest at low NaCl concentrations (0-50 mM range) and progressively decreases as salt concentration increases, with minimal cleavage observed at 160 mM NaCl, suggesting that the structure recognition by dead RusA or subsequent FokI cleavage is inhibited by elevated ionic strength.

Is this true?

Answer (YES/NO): NO